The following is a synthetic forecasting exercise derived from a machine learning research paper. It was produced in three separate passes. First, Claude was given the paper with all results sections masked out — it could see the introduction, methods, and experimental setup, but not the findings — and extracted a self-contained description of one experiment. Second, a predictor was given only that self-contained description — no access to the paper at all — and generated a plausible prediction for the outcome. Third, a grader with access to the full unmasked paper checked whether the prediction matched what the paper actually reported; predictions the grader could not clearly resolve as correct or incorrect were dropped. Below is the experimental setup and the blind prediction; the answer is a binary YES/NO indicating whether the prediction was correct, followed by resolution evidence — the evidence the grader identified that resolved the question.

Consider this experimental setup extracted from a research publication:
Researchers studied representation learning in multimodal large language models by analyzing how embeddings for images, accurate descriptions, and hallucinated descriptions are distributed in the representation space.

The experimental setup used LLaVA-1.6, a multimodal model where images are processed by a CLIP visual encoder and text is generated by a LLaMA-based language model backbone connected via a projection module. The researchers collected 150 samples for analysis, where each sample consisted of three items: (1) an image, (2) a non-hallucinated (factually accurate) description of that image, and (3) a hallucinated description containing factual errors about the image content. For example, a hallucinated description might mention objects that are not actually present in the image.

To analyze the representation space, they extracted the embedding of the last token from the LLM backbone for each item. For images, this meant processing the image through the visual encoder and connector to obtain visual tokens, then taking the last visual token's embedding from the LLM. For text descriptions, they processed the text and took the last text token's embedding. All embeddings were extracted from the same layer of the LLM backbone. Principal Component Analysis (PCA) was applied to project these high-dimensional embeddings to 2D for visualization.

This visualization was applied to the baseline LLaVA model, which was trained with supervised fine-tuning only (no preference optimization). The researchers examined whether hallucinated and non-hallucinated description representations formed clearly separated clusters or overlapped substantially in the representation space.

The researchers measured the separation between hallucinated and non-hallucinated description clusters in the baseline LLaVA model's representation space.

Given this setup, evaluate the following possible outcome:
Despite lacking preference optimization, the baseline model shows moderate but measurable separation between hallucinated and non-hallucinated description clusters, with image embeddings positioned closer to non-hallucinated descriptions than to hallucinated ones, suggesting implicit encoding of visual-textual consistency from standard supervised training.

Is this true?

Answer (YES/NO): NO